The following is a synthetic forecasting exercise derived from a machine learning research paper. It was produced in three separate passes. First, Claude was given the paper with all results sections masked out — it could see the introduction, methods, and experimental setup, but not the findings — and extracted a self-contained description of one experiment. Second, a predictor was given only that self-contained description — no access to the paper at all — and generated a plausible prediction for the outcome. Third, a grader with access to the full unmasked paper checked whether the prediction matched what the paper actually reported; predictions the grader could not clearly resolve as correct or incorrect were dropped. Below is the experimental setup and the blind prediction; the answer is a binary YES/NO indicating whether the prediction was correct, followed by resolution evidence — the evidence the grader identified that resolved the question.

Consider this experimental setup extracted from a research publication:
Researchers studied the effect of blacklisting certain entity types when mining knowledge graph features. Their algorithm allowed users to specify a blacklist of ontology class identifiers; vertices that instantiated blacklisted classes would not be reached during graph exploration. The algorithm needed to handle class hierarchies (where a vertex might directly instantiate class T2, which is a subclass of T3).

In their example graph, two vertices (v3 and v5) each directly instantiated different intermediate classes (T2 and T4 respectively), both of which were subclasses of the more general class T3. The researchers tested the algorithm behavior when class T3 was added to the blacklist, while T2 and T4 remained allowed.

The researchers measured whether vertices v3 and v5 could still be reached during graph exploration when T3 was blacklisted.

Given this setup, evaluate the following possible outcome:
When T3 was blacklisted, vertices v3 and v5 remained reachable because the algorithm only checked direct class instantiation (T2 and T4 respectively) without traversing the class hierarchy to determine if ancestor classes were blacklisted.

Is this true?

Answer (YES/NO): NO